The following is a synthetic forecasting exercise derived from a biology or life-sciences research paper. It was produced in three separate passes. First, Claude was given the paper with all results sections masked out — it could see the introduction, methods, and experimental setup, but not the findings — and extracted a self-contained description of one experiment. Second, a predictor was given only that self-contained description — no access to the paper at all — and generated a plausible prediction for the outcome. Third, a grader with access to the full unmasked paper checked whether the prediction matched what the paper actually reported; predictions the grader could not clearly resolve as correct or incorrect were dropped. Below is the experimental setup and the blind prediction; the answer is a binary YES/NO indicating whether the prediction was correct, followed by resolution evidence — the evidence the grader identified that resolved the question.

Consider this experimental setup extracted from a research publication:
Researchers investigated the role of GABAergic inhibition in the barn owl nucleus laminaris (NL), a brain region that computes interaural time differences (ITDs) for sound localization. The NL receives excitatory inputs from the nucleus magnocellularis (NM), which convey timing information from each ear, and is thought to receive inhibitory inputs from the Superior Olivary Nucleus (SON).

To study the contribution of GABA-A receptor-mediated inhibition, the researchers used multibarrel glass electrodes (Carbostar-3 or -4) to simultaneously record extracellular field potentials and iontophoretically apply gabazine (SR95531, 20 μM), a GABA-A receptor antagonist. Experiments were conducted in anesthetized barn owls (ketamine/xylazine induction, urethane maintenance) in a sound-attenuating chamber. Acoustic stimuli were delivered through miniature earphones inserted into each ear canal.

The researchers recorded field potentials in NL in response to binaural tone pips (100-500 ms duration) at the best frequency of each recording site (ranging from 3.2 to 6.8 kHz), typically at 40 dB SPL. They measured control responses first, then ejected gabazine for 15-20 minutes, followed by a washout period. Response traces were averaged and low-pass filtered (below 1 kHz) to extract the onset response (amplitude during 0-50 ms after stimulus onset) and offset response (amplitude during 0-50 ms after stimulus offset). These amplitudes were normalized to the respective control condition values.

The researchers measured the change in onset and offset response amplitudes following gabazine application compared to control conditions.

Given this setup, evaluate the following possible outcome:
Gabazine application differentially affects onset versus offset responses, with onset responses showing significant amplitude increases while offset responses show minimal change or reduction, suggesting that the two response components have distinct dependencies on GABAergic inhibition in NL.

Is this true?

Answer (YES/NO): NO